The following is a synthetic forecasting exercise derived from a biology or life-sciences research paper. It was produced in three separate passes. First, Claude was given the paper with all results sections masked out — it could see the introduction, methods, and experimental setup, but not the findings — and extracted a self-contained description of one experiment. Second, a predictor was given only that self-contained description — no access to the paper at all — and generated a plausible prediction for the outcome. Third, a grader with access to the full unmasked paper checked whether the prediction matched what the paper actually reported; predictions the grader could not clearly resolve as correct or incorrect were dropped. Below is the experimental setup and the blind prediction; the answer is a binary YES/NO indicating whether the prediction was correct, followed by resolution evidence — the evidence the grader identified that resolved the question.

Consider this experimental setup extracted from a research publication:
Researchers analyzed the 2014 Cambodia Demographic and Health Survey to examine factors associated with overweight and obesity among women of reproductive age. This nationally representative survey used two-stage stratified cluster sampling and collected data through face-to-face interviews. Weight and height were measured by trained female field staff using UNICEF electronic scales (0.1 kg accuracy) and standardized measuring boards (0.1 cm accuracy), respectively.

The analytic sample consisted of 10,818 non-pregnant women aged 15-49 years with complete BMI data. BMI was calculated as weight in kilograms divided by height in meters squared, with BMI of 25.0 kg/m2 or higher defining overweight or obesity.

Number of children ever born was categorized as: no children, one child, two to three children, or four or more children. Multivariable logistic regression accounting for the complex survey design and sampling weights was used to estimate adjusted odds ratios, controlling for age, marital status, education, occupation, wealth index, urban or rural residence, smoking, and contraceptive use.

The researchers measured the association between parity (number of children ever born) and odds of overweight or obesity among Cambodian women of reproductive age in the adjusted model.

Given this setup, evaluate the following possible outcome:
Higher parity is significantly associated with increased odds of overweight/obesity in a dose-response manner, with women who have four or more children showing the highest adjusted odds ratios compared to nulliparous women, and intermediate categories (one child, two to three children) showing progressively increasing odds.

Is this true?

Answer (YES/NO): NO